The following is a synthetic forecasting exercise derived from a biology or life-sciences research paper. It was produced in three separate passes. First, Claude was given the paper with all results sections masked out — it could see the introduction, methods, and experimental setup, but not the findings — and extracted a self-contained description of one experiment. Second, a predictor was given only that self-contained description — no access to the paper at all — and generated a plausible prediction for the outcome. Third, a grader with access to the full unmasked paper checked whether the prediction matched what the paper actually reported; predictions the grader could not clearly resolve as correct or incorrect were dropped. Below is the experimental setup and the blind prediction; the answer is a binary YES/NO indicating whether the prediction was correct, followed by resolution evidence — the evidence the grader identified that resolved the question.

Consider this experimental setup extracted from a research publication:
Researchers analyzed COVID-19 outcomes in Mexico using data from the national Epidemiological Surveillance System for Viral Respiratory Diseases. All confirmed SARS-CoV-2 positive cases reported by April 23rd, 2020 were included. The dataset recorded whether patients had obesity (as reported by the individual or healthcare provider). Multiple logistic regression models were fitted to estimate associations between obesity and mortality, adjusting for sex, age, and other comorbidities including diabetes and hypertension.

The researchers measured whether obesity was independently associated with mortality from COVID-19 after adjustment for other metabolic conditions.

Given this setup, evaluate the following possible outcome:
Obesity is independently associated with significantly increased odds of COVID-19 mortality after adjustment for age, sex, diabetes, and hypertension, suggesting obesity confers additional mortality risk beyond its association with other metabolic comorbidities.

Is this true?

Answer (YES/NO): NO